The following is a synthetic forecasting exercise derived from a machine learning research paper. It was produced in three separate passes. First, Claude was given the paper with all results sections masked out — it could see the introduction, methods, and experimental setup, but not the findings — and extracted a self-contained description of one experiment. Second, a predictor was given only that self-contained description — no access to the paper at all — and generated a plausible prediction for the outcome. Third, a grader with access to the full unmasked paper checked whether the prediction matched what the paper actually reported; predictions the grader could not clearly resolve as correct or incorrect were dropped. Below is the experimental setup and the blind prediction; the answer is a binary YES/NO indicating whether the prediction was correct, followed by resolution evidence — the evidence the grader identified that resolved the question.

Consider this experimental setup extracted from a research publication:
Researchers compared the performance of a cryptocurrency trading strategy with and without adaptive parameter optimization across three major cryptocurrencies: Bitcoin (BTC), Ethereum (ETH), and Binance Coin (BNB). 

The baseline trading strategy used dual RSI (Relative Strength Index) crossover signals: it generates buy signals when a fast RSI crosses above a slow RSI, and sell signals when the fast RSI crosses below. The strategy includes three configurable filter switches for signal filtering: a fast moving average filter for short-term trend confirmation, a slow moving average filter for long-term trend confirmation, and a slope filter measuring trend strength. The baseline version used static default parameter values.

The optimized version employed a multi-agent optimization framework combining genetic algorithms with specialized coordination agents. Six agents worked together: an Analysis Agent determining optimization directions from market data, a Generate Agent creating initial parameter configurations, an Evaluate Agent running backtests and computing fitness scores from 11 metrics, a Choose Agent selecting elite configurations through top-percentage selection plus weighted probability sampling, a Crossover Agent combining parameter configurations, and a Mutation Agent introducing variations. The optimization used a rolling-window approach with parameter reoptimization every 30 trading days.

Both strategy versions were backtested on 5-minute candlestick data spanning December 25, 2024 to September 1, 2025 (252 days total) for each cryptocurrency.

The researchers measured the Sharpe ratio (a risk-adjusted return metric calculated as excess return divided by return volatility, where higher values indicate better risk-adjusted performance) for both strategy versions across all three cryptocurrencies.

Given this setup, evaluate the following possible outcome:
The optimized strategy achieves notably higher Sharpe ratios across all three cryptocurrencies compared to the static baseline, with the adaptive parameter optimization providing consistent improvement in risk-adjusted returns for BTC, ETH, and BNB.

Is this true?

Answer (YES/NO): NO